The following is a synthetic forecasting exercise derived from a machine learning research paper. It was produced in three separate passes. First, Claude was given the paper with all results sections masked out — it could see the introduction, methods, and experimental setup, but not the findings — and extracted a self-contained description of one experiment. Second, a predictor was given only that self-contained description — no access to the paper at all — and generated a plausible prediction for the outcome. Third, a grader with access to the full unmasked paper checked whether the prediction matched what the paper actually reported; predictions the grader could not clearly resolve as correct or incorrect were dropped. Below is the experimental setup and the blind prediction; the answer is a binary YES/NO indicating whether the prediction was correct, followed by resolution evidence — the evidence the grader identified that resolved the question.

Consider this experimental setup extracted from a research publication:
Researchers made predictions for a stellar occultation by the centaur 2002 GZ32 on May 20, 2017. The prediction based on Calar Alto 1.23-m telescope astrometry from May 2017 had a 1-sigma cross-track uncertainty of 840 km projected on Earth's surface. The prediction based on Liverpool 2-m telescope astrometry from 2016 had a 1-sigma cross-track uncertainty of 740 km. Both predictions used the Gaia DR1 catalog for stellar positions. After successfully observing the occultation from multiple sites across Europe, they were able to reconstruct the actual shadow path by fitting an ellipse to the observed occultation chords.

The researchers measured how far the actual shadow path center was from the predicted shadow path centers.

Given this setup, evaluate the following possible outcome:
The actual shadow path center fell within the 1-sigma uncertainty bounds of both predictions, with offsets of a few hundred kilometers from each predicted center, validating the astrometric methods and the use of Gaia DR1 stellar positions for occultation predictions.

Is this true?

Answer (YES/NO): YES